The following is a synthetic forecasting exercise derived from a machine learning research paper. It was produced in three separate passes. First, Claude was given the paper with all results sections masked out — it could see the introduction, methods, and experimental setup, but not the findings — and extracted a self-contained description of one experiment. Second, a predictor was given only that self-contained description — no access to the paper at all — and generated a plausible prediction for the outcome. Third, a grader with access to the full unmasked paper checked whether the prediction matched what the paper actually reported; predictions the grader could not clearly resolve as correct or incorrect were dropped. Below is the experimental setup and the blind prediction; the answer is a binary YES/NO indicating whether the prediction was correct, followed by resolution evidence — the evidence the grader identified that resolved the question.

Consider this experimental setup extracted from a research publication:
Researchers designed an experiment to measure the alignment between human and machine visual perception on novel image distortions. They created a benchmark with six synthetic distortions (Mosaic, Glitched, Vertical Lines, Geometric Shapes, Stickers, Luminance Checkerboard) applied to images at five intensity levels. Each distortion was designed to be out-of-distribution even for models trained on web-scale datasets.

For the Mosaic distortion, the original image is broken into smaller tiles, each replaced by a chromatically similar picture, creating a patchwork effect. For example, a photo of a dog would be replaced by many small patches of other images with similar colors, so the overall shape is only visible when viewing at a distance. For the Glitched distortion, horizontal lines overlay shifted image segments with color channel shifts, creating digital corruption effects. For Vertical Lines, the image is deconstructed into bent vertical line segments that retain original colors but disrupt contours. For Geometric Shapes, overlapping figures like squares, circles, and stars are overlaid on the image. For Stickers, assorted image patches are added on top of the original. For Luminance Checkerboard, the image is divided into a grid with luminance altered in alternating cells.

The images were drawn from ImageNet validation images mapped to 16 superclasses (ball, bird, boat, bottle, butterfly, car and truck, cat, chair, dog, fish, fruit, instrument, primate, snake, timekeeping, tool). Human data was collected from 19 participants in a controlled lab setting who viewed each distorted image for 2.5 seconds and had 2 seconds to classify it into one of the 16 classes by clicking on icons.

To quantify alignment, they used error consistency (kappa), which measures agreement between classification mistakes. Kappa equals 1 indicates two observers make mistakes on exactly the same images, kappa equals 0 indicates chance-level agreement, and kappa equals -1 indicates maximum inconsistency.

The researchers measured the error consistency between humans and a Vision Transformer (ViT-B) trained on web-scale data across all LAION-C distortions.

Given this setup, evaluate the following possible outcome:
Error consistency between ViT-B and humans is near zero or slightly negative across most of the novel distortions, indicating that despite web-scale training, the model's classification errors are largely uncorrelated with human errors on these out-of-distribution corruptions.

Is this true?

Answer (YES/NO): NO